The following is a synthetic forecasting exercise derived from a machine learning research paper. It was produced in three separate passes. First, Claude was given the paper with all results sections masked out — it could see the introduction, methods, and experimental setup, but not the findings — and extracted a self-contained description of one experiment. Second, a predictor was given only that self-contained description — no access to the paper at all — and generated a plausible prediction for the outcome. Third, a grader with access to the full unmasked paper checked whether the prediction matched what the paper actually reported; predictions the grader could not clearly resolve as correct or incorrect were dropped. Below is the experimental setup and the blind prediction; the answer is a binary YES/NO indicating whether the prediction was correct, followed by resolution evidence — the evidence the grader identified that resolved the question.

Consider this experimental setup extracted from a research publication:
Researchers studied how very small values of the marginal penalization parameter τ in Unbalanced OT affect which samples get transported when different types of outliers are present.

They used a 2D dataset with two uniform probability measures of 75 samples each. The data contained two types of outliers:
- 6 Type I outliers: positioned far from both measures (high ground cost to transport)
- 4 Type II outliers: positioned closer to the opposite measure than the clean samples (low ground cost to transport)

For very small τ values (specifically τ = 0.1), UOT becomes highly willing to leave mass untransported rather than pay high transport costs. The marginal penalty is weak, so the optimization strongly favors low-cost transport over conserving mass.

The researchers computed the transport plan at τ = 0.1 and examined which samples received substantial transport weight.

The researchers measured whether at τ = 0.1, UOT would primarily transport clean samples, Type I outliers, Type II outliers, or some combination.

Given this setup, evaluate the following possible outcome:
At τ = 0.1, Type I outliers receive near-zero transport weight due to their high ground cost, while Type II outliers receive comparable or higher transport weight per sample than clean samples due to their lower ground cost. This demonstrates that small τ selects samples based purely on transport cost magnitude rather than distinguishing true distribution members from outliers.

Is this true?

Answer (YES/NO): YES